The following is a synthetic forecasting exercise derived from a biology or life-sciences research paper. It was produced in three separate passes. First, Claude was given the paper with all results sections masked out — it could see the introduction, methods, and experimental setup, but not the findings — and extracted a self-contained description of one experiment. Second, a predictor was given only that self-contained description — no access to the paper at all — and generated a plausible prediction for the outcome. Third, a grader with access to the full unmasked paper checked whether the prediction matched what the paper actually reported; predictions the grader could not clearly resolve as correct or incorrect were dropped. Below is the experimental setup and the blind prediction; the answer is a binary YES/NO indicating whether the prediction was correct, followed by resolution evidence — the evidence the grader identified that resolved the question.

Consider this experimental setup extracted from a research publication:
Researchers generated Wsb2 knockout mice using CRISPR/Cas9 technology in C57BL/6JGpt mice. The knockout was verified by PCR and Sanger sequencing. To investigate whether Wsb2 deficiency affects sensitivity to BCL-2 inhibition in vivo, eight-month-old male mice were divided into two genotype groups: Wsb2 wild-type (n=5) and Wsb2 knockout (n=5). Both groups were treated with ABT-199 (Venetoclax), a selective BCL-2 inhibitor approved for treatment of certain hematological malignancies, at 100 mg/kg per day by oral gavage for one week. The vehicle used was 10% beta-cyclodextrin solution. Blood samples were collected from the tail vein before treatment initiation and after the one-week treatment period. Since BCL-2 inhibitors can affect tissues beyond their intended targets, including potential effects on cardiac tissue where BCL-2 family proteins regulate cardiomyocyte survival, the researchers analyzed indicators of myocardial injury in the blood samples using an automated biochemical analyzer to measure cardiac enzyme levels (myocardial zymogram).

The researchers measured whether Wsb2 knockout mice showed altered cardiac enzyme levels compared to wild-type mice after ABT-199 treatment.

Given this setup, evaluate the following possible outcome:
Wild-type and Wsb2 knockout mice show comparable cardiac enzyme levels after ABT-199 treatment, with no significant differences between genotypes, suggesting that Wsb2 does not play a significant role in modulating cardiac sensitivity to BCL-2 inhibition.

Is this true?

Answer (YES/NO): NO